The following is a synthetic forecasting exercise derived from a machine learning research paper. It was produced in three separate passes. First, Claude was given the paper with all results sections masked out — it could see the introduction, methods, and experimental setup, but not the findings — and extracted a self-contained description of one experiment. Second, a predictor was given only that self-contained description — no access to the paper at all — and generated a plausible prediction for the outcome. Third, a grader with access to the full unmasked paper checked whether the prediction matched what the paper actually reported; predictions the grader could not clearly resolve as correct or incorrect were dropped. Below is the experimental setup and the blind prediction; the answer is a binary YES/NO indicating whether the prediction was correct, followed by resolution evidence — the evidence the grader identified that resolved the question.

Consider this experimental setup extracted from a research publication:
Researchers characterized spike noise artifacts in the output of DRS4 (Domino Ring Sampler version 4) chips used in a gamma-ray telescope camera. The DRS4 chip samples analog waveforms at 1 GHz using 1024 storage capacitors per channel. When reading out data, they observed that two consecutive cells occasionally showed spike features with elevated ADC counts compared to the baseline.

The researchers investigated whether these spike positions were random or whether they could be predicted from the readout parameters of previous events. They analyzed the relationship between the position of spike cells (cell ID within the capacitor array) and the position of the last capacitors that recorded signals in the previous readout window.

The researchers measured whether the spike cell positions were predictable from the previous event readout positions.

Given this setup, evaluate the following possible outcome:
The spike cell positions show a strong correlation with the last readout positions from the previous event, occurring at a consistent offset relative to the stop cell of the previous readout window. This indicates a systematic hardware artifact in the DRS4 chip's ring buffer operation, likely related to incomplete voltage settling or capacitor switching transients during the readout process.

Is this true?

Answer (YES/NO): YES